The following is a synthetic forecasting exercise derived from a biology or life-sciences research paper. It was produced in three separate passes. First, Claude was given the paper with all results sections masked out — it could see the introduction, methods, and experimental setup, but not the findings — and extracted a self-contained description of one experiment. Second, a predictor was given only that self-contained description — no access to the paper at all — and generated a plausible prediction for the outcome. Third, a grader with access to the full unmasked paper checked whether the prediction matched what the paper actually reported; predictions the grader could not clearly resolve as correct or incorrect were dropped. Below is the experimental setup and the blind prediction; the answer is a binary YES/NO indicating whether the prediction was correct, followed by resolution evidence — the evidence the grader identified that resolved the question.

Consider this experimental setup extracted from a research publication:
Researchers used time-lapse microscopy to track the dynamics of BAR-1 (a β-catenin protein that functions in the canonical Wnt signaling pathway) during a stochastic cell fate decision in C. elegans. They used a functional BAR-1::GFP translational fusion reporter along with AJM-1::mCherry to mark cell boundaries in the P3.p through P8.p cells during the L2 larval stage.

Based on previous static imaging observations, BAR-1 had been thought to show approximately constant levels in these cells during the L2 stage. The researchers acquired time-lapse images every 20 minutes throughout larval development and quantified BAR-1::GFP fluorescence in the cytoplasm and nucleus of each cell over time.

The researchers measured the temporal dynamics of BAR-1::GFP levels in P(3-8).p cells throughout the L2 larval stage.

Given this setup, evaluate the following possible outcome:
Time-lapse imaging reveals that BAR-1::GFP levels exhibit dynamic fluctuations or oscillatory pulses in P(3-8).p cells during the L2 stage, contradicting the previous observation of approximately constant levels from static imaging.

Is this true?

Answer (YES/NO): YES